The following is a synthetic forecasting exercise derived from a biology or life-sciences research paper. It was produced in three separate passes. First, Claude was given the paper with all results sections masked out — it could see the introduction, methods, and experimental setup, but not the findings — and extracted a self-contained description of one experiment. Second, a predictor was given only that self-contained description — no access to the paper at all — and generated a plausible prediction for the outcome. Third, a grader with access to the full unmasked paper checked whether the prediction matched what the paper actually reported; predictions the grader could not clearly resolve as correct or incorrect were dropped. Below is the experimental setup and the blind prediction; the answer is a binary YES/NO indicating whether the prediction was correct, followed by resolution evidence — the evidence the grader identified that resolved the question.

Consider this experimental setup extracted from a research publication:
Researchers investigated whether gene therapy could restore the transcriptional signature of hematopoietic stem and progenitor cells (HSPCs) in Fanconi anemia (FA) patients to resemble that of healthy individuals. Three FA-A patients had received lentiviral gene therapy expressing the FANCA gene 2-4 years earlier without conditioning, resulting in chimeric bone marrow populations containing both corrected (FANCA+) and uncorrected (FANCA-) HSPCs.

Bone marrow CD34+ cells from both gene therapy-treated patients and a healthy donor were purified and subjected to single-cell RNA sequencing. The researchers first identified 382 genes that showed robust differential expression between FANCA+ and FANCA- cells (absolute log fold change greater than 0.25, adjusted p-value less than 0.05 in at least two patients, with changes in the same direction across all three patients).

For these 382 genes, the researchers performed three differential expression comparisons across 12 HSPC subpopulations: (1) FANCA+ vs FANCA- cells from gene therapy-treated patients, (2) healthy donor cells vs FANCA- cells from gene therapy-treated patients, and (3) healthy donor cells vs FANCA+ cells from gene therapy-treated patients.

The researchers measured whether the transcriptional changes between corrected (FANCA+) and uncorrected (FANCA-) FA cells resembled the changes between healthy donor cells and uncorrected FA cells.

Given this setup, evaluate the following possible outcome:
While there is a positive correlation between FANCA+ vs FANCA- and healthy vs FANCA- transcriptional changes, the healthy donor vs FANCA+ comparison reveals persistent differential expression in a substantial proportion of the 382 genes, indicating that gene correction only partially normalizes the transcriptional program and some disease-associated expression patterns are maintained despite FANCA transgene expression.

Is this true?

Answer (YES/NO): NO